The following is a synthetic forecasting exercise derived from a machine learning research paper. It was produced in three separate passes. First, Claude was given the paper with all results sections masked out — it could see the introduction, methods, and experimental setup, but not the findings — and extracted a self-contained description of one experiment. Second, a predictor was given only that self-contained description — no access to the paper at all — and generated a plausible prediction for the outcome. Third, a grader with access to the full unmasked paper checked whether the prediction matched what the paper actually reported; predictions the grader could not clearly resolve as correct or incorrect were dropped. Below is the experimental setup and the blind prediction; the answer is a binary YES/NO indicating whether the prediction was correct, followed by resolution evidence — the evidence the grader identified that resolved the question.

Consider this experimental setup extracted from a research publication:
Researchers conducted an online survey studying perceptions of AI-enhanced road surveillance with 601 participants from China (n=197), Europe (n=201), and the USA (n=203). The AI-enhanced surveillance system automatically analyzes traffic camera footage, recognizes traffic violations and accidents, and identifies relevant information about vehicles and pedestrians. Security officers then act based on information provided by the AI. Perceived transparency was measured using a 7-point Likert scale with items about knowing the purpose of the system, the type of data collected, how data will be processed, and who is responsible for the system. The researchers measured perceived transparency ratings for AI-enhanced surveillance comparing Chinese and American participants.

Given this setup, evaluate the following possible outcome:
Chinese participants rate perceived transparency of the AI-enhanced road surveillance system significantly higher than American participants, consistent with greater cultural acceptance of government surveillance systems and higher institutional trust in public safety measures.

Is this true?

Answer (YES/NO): YES